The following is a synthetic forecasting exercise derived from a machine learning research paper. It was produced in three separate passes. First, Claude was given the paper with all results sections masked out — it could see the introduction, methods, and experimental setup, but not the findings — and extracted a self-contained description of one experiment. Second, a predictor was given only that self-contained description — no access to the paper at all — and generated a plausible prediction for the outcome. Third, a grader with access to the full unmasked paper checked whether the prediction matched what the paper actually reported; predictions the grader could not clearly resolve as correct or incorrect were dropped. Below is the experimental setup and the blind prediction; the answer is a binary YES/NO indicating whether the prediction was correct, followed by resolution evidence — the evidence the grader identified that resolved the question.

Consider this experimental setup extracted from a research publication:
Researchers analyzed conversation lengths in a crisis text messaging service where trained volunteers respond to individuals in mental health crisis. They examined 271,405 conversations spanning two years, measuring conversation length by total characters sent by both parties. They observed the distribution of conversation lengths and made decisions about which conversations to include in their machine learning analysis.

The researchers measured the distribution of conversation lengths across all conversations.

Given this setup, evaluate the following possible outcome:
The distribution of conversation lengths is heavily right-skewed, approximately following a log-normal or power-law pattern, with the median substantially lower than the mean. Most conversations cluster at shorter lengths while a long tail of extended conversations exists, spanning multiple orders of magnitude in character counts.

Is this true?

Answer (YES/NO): NO